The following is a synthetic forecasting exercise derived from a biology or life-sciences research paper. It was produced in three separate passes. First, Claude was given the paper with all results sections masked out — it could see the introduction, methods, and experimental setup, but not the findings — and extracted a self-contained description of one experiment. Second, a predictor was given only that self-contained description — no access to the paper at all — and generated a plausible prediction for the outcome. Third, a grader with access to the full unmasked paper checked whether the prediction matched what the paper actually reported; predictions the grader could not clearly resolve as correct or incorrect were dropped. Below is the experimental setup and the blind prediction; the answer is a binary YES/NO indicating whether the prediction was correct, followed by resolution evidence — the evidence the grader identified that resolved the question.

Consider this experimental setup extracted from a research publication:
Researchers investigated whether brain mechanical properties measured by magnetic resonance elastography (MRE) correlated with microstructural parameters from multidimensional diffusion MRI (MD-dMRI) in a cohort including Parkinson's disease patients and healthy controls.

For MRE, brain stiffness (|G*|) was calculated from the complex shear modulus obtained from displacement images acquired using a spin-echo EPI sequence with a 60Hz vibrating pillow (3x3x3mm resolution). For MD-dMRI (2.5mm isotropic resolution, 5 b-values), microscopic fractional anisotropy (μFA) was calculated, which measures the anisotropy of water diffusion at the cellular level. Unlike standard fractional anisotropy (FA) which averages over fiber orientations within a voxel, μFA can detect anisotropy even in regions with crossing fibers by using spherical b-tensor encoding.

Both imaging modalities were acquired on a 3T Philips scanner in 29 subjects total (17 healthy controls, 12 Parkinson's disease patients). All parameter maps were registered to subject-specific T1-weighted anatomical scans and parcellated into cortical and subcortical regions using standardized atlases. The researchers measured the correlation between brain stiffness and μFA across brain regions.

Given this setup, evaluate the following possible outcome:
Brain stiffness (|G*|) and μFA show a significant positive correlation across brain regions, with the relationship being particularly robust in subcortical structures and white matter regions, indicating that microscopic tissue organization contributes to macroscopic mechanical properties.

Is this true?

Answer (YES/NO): NO